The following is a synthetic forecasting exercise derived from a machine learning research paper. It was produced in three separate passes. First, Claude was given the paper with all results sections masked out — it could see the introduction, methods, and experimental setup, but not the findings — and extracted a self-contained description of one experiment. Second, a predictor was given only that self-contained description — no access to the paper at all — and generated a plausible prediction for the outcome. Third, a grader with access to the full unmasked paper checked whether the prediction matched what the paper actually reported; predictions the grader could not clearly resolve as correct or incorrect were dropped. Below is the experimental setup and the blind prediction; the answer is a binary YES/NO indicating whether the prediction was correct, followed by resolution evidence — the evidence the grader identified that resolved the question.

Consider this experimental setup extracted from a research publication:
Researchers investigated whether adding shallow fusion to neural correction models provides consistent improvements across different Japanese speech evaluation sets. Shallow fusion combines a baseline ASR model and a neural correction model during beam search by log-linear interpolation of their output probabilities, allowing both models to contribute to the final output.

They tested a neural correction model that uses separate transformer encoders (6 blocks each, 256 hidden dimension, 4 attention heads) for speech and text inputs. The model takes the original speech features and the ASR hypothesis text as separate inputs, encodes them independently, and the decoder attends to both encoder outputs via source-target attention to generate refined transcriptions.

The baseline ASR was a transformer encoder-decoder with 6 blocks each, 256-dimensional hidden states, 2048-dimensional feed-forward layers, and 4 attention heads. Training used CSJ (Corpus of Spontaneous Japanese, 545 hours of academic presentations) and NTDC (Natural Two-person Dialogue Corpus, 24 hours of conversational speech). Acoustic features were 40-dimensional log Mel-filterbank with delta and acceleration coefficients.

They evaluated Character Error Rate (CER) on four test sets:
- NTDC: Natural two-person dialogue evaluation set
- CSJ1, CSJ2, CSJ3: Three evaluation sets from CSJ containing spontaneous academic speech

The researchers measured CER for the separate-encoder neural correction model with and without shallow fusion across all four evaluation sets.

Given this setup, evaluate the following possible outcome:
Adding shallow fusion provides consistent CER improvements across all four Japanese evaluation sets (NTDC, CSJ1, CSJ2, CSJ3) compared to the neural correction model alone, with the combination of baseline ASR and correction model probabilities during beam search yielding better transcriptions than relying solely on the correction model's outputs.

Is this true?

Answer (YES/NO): NO